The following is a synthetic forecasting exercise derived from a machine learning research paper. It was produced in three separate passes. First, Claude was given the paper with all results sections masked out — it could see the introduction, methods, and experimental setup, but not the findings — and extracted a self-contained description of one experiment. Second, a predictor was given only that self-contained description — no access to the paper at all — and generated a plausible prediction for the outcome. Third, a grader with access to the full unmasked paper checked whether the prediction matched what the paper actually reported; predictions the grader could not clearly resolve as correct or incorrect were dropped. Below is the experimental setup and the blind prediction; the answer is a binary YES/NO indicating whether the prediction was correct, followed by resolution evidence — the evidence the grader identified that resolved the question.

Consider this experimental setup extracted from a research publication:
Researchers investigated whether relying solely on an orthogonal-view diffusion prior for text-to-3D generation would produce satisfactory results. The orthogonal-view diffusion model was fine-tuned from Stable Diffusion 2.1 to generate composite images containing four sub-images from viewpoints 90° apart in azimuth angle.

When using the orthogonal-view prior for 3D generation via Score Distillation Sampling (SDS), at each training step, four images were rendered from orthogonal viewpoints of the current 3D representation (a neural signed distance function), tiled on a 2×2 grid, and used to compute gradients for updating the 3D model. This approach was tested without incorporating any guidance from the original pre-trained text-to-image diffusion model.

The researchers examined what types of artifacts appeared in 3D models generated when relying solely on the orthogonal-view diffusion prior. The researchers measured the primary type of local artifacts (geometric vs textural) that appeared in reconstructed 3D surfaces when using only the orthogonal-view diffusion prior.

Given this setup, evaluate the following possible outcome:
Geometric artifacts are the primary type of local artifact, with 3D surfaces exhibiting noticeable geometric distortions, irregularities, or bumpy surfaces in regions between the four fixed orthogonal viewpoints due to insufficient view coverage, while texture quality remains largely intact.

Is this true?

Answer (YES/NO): NO